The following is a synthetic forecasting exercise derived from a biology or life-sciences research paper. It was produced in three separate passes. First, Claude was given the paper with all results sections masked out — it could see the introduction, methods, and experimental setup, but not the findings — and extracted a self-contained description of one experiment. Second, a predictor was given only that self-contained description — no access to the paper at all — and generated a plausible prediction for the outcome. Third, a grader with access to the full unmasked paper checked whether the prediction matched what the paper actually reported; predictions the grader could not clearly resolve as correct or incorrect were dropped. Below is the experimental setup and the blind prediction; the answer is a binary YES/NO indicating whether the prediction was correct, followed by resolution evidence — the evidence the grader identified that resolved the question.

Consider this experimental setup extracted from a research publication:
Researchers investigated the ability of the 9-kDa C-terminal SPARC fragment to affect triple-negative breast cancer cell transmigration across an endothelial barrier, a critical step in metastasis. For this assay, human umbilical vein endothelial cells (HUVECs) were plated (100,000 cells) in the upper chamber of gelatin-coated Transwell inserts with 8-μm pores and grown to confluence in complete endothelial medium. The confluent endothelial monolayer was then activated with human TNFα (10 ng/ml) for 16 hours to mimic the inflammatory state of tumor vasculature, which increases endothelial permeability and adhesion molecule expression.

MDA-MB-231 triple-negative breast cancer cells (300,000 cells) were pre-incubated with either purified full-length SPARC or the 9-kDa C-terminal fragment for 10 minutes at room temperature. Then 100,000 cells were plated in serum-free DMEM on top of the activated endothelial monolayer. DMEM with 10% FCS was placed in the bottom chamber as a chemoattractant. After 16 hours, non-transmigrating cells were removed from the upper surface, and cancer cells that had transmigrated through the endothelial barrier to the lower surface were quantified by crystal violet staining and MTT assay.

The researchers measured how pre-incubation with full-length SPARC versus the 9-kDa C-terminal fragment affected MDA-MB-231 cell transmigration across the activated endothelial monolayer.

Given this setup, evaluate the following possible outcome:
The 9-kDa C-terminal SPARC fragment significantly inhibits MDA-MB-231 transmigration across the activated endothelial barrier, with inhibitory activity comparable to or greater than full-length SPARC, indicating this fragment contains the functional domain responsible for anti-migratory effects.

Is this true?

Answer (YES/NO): NO